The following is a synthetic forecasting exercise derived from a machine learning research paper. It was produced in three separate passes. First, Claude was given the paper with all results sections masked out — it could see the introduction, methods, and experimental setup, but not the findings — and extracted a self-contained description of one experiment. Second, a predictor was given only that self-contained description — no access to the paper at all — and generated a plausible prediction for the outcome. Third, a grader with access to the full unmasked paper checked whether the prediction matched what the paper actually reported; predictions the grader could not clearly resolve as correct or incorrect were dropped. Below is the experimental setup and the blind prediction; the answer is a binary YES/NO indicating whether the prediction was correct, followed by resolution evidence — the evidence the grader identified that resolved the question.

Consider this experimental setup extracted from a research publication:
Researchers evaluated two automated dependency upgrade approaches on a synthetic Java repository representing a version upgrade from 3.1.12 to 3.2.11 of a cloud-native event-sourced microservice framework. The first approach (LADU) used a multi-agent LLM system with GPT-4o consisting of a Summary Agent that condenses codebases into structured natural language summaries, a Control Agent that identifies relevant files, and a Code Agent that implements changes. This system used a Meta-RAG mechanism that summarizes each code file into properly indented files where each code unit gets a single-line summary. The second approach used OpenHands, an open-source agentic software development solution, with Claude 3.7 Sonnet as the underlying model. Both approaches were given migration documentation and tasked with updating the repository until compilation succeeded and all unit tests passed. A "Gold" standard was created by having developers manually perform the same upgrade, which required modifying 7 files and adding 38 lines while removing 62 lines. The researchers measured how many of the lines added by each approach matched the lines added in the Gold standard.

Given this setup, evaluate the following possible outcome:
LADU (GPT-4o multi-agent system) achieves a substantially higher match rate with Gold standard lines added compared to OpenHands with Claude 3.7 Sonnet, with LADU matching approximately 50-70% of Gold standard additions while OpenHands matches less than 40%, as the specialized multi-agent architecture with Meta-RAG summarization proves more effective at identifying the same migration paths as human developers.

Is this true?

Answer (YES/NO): NO